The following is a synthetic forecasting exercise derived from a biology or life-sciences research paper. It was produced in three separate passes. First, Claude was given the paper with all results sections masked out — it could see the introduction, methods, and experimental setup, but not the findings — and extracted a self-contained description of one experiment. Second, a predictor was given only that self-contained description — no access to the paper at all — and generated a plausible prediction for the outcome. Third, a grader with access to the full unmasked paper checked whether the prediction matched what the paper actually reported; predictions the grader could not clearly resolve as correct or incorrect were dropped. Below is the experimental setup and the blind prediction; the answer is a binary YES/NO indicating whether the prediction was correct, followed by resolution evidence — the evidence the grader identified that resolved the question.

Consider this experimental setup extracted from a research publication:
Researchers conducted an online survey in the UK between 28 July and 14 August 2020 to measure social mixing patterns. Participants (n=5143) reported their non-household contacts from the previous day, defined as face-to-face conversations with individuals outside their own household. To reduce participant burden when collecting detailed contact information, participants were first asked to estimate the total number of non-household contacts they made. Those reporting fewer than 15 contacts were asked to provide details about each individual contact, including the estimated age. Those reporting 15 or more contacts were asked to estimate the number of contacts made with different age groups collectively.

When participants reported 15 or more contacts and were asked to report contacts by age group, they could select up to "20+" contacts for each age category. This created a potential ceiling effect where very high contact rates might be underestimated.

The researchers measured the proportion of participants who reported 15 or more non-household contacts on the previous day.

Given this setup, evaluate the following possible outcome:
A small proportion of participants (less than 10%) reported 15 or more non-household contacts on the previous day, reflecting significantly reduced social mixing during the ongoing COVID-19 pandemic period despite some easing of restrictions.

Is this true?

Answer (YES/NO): YES